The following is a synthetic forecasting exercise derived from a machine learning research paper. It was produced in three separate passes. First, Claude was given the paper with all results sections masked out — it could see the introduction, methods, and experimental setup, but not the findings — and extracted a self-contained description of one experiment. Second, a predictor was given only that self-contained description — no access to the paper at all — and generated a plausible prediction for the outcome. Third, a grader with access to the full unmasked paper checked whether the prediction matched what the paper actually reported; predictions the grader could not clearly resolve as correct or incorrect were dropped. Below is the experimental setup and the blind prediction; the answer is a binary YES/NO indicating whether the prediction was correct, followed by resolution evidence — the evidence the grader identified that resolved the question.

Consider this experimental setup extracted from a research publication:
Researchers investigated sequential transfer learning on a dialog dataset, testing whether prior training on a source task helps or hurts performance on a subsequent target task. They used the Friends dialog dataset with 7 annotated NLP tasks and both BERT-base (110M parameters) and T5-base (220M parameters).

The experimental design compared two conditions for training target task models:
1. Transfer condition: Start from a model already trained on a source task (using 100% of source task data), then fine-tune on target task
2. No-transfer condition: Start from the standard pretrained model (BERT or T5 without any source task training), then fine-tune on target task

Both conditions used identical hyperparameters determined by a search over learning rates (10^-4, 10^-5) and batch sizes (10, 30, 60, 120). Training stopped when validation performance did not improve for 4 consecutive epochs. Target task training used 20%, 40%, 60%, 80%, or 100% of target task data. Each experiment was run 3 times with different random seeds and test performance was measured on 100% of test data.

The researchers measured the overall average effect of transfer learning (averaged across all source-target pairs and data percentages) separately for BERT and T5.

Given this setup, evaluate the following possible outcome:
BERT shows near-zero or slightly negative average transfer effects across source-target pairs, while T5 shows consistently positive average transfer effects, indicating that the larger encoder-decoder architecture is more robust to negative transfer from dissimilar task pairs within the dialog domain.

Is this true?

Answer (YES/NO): NO